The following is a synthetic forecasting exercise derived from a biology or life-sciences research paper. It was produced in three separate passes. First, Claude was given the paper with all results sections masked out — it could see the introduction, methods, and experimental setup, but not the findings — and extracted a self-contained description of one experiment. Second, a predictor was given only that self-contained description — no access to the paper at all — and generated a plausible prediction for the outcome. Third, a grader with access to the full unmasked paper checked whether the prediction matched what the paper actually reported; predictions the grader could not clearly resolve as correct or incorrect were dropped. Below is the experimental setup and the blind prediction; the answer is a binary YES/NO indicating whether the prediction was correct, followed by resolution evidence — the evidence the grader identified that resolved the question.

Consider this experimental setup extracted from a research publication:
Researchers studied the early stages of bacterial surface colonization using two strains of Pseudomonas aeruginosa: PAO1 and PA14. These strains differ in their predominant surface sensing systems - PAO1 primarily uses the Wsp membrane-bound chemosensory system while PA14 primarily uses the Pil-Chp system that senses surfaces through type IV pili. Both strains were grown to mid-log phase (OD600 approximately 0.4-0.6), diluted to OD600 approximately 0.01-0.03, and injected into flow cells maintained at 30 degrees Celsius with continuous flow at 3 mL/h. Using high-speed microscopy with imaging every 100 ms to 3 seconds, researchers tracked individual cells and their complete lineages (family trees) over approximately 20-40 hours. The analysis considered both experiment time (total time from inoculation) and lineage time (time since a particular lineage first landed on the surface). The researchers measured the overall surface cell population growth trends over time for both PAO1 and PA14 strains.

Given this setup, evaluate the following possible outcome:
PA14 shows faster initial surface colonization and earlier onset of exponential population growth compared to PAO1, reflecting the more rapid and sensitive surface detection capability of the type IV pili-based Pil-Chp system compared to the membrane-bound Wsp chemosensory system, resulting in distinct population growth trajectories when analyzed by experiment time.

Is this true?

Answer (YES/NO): NO